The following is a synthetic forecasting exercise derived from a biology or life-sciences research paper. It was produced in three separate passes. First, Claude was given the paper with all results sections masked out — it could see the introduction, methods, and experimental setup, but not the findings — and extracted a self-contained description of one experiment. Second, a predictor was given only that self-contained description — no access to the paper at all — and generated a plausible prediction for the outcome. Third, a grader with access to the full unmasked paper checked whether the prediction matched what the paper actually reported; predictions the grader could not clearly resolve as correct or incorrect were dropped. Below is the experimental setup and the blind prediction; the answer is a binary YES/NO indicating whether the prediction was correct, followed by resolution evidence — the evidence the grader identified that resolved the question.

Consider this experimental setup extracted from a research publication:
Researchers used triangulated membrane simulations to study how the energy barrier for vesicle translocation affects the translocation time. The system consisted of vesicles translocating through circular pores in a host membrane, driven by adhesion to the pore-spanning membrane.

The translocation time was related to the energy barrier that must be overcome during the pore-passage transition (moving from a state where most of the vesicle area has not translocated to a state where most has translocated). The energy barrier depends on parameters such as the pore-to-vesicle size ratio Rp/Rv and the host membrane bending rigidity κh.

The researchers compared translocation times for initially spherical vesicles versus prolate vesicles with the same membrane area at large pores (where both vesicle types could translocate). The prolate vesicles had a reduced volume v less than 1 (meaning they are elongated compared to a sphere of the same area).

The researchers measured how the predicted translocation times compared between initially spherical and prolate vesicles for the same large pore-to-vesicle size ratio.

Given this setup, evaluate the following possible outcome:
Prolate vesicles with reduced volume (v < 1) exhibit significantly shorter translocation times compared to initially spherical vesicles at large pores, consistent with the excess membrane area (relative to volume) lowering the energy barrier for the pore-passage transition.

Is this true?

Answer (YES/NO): YES